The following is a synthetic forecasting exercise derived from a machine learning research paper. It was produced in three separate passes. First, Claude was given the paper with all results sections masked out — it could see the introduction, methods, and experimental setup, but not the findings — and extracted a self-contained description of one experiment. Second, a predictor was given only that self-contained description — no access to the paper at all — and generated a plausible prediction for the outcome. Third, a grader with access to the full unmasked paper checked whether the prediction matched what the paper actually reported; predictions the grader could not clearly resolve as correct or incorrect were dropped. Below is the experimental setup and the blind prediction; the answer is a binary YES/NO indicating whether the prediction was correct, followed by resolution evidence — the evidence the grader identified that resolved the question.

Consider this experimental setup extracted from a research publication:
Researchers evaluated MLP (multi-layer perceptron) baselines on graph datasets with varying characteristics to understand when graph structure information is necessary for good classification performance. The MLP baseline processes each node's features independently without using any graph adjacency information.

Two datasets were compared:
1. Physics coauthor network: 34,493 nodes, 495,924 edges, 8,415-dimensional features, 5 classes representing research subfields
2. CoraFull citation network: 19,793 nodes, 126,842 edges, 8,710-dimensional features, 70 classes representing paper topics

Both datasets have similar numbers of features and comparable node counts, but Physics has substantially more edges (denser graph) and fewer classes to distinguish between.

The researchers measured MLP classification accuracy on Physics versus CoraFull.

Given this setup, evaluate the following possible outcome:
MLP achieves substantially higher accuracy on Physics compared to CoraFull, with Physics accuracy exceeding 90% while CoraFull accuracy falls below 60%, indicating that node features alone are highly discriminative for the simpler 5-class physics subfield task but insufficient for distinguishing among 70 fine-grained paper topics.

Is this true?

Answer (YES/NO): NO